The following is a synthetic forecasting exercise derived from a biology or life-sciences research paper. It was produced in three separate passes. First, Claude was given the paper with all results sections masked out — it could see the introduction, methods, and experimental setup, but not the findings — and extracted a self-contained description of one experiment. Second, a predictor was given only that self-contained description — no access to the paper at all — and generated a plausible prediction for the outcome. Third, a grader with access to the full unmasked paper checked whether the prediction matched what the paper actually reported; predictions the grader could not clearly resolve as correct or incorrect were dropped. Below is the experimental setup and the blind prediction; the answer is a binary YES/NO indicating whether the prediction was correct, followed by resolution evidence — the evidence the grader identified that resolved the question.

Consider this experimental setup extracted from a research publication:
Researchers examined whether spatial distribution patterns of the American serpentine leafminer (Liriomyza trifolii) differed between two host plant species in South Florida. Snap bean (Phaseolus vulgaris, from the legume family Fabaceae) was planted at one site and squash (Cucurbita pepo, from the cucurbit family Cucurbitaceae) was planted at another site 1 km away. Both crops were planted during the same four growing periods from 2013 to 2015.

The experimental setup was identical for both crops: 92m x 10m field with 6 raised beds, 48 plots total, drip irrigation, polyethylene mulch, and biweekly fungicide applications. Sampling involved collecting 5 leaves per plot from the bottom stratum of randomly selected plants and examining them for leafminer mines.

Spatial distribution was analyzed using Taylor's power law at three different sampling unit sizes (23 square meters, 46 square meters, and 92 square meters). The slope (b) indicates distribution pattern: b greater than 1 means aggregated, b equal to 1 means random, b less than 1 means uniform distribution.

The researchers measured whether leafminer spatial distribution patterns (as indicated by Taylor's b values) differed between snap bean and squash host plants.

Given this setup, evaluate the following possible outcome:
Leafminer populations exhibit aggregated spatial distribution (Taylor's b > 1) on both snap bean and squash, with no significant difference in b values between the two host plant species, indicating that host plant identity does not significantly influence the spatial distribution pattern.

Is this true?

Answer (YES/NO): NO